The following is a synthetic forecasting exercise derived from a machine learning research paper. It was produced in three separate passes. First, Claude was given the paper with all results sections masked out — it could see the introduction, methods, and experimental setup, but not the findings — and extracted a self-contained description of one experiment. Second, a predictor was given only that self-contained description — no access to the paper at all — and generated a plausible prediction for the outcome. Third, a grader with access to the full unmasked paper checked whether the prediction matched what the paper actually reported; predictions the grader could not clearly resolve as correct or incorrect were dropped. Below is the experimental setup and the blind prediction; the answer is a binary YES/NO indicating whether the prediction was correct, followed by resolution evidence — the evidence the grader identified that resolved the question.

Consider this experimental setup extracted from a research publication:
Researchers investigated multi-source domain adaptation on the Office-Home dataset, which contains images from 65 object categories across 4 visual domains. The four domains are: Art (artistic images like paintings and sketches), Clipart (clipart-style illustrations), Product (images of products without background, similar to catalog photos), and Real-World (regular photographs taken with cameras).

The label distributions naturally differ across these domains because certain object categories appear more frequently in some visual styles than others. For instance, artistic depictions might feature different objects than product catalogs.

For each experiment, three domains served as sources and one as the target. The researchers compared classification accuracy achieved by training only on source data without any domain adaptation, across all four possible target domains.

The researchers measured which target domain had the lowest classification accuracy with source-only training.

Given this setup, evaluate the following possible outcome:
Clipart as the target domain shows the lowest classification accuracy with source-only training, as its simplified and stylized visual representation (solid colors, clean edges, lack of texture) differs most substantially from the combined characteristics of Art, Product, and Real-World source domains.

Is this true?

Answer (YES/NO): YES